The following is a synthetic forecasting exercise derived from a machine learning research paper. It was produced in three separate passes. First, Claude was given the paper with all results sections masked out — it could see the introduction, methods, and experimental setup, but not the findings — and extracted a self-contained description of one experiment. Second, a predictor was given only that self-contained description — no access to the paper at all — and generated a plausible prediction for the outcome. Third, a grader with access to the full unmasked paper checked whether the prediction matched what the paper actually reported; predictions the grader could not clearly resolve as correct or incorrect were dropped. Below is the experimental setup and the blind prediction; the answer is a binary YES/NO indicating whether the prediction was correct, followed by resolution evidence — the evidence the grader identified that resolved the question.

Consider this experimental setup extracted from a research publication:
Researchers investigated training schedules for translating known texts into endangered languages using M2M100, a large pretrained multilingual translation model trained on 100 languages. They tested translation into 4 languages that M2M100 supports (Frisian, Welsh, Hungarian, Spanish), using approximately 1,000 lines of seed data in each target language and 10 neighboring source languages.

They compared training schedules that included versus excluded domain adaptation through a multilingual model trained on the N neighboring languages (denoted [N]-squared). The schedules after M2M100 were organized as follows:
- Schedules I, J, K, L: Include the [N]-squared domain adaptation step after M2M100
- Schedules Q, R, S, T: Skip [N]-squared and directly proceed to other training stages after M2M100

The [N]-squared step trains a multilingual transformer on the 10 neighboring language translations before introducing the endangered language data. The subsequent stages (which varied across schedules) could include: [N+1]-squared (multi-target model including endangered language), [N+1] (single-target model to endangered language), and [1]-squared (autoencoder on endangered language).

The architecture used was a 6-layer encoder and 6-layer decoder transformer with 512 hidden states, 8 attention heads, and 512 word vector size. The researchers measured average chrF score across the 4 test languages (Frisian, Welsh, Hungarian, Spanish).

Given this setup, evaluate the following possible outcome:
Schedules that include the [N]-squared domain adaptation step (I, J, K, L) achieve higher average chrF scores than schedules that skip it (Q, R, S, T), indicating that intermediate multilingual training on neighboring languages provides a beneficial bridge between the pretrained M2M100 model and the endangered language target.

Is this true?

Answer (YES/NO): YES